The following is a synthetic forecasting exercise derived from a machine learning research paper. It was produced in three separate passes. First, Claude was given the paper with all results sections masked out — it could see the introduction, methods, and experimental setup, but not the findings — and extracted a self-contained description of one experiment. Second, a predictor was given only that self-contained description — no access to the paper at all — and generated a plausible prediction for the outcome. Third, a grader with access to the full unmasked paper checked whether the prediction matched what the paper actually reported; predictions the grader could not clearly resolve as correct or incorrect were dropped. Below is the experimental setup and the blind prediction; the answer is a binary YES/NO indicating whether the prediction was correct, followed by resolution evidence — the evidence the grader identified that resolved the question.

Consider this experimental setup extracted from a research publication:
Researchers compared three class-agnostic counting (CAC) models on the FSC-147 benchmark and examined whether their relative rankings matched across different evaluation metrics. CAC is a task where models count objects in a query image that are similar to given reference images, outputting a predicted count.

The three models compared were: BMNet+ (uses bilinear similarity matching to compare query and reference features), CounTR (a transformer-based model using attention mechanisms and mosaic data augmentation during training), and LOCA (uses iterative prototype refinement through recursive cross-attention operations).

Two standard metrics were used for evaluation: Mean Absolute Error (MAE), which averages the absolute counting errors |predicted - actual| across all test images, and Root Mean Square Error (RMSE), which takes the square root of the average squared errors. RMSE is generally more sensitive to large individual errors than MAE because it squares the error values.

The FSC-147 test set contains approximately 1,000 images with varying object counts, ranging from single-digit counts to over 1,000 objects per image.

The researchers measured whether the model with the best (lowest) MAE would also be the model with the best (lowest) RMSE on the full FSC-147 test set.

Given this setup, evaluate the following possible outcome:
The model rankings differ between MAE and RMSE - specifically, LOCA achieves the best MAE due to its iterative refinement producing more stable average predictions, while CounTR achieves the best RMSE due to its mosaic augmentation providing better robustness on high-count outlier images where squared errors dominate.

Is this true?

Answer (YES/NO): NO